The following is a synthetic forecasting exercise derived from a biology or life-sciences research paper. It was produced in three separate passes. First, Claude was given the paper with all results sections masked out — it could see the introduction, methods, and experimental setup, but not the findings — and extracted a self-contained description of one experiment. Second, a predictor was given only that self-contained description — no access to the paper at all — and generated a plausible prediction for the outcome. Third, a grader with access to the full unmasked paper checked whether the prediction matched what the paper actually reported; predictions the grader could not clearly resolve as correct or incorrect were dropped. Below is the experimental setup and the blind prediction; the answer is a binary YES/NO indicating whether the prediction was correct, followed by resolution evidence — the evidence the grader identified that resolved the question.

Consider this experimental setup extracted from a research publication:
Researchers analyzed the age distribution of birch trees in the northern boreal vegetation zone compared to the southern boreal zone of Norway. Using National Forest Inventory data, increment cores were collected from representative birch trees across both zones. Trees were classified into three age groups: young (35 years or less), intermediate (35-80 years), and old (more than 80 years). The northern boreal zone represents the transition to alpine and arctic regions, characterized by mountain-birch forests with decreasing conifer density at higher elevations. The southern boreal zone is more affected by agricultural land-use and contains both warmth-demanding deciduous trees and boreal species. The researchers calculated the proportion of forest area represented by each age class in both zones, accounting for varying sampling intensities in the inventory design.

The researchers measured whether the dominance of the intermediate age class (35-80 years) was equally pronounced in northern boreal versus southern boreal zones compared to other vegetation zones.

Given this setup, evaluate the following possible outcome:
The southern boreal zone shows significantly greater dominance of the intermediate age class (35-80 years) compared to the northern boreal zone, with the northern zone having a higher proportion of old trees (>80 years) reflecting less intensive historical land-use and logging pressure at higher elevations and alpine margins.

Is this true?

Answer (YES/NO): NO